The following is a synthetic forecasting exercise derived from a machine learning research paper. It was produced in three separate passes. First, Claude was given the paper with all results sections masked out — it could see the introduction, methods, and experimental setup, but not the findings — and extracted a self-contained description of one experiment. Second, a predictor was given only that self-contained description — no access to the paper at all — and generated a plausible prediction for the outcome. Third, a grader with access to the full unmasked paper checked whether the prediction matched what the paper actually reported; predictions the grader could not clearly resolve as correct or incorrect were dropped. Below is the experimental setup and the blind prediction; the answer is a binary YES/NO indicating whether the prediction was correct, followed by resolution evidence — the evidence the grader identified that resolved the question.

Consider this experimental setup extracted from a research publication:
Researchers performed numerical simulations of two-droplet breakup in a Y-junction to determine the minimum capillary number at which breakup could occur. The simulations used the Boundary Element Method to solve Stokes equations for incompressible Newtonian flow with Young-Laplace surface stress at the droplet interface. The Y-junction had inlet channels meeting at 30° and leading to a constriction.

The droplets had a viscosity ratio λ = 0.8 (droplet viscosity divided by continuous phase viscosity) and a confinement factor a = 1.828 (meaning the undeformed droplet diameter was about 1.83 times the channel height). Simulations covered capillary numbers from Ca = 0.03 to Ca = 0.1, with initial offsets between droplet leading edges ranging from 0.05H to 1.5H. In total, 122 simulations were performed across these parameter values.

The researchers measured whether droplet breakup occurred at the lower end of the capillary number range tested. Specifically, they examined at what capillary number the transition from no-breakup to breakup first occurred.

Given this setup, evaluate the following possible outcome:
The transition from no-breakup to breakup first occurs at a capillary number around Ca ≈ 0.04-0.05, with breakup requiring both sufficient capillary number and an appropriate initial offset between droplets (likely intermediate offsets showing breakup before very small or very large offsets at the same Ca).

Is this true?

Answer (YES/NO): NO